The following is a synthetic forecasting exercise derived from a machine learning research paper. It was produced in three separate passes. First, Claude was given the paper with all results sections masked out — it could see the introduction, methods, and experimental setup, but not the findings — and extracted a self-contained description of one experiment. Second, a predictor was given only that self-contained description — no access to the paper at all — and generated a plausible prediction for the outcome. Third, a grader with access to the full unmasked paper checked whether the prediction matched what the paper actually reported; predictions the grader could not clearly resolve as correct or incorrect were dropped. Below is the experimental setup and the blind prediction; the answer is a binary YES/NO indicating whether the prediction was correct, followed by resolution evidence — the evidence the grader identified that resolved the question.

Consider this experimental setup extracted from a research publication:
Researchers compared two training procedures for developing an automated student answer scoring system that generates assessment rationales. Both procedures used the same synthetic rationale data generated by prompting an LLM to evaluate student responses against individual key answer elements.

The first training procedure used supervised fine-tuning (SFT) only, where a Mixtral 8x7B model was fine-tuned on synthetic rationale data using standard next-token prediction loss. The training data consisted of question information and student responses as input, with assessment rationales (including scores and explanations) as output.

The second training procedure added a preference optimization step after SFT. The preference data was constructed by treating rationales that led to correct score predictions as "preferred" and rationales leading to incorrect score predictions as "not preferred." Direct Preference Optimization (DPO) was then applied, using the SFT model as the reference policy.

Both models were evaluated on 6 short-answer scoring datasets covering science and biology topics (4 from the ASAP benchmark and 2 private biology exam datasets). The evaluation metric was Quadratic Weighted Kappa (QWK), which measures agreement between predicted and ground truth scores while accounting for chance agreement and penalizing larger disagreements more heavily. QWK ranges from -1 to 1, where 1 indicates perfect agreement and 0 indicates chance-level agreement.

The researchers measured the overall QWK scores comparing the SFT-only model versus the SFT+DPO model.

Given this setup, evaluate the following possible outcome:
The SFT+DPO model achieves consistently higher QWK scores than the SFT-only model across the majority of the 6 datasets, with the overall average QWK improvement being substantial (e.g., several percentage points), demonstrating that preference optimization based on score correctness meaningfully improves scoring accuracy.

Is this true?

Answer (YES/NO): YES